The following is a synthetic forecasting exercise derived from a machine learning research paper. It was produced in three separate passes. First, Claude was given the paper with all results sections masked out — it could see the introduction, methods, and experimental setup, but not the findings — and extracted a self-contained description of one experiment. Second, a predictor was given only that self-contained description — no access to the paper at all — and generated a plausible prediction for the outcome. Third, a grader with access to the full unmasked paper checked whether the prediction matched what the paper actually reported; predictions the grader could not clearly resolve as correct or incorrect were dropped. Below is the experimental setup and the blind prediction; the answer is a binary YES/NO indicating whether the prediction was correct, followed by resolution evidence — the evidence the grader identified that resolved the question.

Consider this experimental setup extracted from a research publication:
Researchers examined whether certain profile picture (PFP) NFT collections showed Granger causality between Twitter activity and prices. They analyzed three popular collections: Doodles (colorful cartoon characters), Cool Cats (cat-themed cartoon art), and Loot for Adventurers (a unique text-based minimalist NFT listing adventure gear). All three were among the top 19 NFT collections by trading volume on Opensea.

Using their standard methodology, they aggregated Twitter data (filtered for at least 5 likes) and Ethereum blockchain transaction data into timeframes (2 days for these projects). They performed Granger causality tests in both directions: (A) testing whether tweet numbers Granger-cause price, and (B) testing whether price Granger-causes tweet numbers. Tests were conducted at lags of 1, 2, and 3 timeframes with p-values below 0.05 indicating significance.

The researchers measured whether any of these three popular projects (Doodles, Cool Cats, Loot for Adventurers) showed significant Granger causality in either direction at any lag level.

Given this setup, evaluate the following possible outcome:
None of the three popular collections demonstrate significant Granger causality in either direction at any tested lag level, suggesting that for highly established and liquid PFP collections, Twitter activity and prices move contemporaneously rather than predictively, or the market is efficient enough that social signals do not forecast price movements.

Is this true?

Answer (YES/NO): YES